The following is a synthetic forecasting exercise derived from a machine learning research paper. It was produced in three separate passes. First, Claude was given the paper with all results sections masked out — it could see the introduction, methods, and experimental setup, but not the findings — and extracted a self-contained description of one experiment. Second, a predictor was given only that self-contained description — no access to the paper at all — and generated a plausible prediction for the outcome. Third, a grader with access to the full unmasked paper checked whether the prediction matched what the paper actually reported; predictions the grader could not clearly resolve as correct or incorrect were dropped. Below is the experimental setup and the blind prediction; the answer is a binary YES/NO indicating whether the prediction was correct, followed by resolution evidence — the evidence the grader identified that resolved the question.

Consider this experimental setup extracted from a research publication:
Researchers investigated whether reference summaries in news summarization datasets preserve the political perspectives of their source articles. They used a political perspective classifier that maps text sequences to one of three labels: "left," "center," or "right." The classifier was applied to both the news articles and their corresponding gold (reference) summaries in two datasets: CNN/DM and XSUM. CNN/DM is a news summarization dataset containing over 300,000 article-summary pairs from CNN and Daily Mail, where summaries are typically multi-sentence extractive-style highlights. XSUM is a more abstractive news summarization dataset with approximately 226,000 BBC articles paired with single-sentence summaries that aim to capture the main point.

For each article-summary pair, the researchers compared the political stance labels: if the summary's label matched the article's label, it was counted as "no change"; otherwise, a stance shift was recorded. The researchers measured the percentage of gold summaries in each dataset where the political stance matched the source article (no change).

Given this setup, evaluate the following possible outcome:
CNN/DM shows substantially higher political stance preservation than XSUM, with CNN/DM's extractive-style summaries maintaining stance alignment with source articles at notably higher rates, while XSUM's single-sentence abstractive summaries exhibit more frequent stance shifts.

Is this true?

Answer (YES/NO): NO